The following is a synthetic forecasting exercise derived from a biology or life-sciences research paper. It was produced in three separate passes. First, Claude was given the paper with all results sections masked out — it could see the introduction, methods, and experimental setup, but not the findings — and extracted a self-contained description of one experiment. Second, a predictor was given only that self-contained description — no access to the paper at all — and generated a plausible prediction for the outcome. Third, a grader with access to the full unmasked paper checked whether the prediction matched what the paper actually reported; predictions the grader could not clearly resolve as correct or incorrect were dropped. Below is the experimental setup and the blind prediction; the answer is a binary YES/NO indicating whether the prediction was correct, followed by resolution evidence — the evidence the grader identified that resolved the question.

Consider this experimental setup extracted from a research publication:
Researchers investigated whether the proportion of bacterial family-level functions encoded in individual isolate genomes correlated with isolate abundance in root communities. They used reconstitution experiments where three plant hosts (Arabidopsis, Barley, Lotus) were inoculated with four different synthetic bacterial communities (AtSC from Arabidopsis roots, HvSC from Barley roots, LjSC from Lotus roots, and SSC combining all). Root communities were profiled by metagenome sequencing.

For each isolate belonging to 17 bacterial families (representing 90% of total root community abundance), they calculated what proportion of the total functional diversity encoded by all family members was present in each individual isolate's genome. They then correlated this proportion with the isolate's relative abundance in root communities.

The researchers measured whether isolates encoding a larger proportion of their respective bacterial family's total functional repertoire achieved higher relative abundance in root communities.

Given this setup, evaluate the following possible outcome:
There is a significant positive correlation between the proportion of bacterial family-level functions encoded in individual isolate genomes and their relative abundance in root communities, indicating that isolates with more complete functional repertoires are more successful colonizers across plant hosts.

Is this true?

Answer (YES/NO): NO